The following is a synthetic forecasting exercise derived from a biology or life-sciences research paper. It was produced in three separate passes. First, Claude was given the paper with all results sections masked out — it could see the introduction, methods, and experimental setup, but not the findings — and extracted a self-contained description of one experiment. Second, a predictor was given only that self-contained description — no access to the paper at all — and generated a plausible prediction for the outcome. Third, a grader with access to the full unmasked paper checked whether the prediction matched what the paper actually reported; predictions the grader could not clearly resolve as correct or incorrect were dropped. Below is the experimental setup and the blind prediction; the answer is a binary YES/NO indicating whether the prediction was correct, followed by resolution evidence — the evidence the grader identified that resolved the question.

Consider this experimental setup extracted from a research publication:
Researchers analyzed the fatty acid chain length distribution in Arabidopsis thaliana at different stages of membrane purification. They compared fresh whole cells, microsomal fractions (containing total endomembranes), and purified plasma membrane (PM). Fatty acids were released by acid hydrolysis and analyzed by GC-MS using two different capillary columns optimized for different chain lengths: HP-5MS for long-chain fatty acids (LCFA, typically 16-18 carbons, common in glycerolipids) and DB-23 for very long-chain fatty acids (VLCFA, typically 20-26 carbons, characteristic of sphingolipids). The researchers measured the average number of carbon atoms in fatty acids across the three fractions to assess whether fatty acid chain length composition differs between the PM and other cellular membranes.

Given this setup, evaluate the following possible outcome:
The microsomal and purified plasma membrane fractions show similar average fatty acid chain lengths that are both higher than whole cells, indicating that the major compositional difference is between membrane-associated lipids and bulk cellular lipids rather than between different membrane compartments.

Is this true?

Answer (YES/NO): NO